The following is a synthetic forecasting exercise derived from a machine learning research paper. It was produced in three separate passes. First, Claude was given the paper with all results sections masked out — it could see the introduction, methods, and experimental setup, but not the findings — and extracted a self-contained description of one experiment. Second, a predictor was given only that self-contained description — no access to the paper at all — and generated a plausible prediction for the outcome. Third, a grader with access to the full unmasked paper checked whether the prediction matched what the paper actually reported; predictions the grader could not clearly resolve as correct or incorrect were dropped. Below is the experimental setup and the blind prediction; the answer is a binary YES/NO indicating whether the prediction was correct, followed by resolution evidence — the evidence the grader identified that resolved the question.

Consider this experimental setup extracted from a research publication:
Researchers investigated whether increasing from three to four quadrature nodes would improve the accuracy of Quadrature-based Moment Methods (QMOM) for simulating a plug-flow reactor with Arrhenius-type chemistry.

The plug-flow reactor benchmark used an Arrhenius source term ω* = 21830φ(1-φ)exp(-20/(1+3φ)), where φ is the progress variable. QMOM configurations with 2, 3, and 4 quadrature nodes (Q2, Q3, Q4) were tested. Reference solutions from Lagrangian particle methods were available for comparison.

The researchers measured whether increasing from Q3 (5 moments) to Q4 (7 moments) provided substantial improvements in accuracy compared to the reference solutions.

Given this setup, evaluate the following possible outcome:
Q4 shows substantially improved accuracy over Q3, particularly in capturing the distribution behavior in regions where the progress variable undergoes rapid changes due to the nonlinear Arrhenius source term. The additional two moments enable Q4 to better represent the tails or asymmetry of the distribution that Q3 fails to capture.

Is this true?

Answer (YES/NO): NO